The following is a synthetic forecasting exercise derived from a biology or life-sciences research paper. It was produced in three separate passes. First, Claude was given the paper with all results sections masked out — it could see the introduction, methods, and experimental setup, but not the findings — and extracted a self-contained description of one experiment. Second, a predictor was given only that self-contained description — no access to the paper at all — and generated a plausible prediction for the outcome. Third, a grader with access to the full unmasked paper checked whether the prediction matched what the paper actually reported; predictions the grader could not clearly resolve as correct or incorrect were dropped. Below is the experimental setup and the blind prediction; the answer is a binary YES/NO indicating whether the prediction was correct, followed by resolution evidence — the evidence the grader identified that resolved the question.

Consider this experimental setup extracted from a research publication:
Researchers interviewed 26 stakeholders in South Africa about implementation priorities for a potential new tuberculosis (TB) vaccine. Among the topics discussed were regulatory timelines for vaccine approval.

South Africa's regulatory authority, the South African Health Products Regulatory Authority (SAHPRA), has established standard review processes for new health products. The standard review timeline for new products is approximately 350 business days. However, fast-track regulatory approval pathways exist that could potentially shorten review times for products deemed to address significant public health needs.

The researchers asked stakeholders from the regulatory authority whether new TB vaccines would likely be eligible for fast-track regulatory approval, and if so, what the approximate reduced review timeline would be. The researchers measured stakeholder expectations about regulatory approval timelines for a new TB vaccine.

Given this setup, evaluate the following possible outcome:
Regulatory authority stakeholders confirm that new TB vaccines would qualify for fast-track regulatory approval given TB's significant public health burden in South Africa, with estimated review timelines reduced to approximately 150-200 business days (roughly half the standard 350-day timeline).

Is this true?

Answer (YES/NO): YES